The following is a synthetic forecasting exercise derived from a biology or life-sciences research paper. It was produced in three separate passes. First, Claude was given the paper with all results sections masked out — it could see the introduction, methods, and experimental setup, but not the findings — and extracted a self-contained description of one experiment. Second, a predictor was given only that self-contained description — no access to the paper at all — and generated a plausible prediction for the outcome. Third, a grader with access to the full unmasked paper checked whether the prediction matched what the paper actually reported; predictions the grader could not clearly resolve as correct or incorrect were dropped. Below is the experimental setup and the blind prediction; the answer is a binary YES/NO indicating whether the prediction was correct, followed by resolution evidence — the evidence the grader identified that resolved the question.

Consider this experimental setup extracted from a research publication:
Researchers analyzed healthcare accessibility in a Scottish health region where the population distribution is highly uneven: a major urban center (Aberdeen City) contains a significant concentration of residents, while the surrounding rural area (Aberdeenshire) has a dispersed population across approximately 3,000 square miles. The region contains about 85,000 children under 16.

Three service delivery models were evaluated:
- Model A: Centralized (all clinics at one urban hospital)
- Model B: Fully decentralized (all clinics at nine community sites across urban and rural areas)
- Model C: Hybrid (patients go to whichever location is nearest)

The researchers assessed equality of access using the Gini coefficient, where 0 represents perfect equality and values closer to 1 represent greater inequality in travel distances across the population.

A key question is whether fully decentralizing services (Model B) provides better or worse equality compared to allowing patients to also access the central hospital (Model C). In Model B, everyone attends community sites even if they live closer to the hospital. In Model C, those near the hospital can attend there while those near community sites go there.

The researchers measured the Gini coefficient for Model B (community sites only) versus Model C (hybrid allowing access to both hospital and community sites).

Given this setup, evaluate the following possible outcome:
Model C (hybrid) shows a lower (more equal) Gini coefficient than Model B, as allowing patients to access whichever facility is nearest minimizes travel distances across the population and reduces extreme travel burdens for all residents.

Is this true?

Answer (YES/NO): NO